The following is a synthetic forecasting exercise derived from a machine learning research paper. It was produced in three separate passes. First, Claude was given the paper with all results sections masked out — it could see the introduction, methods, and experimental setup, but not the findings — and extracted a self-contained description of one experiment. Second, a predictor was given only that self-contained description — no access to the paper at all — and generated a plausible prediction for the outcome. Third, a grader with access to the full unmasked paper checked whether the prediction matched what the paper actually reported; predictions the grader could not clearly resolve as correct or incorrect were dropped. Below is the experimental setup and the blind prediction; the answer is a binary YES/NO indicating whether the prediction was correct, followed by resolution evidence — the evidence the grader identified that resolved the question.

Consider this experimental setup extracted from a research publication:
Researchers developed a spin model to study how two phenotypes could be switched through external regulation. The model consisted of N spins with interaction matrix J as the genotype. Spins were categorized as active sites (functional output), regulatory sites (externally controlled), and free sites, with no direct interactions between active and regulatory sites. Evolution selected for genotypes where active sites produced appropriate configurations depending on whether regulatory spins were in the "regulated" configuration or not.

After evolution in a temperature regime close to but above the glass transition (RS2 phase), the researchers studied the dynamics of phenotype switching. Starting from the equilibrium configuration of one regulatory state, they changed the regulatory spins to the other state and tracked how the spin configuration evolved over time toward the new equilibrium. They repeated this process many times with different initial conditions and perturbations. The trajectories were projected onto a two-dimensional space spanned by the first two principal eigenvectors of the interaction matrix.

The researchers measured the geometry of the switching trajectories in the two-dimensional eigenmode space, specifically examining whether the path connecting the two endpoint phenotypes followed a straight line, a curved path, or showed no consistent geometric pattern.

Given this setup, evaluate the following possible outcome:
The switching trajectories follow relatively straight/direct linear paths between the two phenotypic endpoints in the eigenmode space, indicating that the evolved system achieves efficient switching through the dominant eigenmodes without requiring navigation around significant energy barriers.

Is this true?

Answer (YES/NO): NO